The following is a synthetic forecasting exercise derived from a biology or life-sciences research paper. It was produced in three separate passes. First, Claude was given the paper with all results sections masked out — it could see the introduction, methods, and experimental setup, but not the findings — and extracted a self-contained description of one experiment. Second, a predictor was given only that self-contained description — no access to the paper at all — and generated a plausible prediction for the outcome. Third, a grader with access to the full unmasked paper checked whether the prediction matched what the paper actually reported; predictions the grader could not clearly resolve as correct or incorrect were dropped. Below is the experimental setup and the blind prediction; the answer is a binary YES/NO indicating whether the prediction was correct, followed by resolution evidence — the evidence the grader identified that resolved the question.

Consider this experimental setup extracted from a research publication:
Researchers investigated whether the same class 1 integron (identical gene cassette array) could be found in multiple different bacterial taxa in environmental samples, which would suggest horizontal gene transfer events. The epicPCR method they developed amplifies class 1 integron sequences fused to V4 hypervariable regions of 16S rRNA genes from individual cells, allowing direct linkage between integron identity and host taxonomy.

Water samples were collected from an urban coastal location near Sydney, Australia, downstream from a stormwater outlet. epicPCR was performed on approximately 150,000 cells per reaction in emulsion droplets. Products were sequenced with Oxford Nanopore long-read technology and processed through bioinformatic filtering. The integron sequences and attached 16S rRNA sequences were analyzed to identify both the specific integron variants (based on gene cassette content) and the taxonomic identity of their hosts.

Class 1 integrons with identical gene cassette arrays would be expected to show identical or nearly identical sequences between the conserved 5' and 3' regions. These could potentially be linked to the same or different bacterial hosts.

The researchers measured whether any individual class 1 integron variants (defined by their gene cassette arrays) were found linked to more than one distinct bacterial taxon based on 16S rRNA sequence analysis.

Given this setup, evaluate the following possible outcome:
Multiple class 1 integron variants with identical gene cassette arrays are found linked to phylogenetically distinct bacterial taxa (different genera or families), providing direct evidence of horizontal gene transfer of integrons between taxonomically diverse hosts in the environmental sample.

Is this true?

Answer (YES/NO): NO